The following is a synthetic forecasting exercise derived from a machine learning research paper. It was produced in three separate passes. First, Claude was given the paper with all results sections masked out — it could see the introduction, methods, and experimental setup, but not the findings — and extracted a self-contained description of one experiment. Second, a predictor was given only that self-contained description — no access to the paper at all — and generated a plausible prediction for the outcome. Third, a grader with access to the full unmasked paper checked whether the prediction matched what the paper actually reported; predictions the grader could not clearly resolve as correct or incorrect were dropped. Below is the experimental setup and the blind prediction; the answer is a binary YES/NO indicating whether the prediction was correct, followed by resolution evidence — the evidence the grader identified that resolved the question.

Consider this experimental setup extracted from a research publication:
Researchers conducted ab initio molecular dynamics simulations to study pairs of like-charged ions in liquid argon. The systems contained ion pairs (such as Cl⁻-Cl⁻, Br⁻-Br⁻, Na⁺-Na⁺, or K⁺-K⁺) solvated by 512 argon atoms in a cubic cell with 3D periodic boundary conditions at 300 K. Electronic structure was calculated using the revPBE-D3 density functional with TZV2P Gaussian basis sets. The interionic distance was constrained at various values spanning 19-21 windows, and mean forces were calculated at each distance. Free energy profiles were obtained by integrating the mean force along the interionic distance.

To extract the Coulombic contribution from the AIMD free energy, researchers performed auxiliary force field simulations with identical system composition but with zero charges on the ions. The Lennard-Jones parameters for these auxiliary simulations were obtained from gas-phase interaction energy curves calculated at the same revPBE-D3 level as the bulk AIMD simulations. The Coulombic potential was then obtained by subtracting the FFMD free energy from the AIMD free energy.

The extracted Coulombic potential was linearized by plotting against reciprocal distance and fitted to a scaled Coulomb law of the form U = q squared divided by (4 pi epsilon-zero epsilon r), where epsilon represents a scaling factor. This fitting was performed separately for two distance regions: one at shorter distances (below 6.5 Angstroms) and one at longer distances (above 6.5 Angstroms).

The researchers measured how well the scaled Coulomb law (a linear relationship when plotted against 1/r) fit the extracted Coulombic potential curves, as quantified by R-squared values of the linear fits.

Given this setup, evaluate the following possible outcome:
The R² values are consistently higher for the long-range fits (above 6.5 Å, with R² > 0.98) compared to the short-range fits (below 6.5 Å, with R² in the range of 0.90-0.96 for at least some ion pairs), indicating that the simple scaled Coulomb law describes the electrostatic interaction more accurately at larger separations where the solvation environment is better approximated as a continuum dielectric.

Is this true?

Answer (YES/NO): NO